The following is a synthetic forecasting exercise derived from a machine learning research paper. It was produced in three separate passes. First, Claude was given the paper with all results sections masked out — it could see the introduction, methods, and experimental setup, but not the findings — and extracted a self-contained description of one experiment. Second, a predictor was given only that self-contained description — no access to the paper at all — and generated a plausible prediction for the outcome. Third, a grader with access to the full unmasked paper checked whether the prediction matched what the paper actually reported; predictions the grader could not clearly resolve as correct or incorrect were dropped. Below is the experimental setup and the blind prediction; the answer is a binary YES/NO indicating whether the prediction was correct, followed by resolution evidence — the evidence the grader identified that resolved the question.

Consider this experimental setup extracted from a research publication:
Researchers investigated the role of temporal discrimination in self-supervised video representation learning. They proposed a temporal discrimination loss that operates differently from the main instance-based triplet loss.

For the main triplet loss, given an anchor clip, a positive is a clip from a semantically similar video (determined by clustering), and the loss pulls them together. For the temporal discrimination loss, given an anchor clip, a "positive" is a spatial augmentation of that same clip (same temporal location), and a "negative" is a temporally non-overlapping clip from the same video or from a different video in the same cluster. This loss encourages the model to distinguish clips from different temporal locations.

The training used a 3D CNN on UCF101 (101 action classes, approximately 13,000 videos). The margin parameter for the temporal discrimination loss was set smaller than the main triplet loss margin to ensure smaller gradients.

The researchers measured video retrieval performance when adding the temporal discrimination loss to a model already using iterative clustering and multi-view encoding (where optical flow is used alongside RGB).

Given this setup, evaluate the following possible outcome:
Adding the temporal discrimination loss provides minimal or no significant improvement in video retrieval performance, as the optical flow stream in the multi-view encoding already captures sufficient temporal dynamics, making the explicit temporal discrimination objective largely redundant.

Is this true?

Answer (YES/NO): NO